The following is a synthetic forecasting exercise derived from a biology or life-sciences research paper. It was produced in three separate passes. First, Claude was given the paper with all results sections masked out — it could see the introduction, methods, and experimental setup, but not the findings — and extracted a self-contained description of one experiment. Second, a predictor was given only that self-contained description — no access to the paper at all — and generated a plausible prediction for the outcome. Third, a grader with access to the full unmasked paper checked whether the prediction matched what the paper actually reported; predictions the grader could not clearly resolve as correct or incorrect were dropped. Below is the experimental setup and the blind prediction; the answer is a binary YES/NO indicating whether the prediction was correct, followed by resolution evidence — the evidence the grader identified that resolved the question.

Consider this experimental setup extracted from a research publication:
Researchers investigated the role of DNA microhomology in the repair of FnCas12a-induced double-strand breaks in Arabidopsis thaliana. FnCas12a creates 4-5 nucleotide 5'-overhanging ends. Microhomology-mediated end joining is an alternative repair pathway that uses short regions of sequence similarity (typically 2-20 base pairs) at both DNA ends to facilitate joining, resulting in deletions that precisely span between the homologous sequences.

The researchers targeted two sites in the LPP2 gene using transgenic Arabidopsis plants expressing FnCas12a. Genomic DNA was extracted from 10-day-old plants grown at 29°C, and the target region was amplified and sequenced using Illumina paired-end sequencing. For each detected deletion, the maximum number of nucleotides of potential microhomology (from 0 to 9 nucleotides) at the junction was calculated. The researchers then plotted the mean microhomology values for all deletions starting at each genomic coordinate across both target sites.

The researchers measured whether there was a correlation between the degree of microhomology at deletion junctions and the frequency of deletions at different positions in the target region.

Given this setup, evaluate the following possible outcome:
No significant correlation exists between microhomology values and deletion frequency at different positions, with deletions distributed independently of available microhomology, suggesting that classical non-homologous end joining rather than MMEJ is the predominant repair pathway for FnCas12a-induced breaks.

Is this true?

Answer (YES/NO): YES